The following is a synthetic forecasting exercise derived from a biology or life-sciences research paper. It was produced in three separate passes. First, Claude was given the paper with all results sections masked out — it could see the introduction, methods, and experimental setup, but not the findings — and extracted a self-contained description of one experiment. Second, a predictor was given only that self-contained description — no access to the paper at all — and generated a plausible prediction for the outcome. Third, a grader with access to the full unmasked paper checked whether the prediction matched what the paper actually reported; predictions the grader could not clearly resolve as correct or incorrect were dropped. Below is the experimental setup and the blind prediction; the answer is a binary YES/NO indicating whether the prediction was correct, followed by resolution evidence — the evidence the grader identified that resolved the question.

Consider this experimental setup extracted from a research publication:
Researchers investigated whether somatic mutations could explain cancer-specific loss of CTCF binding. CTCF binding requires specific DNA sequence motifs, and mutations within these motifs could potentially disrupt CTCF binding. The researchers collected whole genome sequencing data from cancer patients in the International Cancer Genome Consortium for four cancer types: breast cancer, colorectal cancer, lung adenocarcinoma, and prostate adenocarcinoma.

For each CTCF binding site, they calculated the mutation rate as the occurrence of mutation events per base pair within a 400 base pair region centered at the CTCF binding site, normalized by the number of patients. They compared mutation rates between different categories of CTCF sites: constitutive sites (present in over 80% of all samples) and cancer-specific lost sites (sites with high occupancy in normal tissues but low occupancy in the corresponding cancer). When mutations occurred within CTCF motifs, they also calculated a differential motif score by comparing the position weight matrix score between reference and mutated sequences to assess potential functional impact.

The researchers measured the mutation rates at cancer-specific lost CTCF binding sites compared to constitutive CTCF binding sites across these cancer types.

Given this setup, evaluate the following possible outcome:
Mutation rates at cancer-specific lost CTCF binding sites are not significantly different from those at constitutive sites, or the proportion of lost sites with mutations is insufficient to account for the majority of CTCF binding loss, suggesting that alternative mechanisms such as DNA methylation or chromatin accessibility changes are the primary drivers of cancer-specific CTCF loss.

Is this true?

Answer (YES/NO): YES